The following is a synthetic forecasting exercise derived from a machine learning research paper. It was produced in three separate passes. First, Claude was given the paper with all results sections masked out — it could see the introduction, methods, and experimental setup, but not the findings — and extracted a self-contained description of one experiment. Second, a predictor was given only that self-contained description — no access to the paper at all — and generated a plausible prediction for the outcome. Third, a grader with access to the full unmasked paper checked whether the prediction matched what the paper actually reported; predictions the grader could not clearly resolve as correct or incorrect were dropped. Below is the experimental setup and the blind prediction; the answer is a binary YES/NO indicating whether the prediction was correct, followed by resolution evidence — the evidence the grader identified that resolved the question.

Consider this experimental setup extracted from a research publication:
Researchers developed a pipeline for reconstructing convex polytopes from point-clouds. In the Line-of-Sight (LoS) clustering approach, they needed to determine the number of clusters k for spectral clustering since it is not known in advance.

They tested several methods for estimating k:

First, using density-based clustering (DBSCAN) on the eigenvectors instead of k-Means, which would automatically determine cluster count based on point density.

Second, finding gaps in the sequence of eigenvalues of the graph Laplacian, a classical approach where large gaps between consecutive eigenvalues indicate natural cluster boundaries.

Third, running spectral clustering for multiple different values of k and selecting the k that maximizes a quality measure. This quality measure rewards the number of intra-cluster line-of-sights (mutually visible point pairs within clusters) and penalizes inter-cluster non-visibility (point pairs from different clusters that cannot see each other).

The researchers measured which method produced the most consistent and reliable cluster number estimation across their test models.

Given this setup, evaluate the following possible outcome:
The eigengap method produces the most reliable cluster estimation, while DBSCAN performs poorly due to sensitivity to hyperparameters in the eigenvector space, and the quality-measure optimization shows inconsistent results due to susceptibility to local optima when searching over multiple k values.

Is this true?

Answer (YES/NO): NO